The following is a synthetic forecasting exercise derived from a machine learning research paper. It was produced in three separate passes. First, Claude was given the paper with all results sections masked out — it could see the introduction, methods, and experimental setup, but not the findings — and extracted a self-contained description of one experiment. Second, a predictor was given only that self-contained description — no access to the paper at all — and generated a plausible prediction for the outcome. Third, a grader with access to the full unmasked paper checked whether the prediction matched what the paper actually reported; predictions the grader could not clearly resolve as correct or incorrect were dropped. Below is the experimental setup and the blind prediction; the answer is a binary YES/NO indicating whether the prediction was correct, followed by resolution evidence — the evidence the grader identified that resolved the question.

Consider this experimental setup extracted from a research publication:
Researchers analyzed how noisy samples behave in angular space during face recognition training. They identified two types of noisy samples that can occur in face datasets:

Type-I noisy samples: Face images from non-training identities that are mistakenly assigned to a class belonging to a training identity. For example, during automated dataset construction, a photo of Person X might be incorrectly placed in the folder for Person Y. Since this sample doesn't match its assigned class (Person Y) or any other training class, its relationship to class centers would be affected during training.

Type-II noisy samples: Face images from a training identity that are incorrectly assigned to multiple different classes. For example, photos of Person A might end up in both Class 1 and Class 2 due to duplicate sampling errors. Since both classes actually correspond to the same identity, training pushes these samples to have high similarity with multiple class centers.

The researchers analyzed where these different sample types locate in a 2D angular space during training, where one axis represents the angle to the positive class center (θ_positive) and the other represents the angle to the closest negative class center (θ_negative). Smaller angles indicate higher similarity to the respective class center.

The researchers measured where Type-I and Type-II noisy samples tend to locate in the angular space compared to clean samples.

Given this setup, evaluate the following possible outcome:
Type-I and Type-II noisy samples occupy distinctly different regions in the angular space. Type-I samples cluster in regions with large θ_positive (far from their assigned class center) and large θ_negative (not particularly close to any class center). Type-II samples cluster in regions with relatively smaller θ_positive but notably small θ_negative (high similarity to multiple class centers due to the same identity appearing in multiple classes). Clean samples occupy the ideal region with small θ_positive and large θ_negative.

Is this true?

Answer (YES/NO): NO